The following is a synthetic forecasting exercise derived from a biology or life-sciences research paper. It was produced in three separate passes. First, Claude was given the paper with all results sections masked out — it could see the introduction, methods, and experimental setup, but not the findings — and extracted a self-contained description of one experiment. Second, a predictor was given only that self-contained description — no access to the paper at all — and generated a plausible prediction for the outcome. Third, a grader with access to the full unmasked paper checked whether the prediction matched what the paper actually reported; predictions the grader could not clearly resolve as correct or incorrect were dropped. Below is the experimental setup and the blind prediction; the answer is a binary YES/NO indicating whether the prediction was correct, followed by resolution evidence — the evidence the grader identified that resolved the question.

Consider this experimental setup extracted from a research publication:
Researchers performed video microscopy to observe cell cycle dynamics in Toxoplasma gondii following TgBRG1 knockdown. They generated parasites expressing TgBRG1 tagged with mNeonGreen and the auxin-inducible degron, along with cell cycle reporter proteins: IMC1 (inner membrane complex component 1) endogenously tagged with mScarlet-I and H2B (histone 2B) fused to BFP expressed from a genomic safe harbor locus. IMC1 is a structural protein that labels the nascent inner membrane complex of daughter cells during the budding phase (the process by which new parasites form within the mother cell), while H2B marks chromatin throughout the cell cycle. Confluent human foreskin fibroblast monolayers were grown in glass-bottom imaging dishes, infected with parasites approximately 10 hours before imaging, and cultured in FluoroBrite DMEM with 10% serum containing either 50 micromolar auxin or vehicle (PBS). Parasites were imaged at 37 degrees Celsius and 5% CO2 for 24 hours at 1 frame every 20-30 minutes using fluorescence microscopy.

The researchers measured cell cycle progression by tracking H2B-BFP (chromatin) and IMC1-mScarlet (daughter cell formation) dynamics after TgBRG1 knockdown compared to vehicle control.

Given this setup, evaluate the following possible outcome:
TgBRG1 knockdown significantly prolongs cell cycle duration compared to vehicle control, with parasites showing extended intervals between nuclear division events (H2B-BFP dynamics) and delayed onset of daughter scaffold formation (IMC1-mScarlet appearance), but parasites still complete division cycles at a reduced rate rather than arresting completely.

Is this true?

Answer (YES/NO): YES